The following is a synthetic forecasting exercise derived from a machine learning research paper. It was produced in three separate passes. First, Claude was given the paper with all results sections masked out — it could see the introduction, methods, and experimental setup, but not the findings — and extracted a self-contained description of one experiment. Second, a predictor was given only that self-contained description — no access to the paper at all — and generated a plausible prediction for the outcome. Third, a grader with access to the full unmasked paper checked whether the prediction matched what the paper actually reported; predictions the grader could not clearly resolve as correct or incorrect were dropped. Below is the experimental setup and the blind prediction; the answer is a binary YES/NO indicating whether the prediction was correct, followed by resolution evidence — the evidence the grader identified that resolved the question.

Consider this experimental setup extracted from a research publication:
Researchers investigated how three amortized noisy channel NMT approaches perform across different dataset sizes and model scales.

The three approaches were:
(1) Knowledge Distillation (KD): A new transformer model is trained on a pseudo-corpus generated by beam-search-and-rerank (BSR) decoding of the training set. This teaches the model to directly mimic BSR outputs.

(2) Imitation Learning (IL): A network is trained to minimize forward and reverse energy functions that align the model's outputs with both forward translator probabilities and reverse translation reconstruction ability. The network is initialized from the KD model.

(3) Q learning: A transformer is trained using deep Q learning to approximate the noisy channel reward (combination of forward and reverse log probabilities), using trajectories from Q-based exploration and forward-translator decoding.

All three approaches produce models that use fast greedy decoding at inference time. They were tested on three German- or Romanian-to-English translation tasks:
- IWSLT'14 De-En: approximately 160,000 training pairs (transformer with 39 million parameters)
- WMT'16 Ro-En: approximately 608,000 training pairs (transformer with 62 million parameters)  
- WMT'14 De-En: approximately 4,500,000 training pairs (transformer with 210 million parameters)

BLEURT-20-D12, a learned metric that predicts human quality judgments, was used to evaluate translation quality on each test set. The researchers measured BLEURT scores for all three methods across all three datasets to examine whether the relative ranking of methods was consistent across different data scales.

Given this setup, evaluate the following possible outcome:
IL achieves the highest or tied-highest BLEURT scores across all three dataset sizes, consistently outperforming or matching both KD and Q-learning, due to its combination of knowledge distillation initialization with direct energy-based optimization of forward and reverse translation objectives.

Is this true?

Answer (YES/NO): YES